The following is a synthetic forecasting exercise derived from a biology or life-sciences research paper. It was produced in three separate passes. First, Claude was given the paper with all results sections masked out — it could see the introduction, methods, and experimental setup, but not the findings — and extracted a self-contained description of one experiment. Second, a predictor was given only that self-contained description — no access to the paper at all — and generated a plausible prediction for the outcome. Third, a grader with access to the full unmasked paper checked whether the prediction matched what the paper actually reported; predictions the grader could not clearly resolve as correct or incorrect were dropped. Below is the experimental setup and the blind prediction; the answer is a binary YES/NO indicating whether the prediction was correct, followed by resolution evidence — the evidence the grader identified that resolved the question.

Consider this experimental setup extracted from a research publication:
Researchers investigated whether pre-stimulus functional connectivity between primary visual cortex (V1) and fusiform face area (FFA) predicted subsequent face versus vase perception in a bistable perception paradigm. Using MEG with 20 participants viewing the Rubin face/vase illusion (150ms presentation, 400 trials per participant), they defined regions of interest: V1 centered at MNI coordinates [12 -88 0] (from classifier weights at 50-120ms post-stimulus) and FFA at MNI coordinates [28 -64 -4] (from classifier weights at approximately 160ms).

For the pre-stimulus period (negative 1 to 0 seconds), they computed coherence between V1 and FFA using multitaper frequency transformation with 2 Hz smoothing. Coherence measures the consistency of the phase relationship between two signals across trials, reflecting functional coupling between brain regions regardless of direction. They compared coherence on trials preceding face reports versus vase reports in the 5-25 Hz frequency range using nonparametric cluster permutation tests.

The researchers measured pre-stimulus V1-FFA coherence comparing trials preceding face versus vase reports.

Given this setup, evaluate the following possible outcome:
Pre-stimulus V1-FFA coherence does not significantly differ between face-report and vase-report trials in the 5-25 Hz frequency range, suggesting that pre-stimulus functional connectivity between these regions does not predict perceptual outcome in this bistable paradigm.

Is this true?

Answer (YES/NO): NO